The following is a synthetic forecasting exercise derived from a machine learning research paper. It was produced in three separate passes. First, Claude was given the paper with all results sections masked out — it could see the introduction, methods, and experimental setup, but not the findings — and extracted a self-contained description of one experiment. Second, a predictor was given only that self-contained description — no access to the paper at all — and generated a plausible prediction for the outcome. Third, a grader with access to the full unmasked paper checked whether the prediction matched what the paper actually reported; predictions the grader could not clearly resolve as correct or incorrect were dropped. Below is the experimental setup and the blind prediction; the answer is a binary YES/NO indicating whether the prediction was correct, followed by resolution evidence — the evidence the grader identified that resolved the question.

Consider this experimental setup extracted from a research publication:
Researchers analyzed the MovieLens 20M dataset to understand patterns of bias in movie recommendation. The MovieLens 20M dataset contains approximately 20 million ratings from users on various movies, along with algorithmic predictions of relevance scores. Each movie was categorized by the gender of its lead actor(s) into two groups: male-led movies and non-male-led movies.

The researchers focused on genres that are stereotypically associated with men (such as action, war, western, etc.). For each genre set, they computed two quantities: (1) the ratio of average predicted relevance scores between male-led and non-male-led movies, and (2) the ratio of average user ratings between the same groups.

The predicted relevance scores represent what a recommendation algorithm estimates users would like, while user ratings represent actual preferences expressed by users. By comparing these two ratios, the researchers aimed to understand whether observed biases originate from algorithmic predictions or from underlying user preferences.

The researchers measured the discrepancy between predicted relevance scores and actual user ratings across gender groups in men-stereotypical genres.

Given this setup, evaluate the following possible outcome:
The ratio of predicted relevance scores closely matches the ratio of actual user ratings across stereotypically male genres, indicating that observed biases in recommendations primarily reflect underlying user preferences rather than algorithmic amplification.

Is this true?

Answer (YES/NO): NO